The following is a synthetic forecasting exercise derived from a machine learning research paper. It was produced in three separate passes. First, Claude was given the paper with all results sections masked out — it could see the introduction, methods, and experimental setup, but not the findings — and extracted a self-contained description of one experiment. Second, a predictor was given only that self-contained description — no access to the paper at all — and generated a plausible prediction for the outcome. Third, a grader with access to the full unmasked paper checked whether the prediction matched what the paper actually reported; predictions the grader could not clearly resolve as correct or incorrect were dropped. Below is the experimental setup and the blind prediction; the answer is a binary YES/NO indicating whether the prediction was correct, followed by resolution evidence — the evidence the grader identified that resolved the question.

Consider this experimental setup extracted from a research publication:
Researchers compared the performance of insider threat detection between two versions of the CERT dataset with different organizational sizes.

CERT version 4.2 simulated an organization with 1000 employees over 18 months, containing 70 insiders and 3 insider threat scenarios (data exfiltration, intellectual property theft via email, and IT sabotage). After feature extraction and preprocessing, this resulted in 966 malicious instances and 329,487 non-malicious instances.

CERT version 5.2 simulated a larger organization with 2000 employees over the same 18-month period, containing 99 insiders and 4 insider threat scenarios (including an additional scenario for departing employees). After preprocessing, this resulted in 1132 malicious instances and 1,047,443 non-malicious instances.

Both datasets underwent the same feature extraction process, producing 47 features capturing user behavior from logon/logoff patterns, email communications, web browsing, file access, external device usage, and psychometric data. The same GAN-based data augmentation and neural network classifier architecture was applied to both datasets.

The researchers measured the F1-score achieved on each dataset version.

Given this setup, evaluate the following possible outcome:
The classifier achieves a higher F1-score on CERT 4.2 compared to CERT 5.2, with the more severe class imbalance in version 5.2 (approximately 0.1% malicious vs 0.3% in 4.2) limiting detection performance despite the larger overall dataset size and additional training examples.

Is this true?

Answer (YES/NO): NO